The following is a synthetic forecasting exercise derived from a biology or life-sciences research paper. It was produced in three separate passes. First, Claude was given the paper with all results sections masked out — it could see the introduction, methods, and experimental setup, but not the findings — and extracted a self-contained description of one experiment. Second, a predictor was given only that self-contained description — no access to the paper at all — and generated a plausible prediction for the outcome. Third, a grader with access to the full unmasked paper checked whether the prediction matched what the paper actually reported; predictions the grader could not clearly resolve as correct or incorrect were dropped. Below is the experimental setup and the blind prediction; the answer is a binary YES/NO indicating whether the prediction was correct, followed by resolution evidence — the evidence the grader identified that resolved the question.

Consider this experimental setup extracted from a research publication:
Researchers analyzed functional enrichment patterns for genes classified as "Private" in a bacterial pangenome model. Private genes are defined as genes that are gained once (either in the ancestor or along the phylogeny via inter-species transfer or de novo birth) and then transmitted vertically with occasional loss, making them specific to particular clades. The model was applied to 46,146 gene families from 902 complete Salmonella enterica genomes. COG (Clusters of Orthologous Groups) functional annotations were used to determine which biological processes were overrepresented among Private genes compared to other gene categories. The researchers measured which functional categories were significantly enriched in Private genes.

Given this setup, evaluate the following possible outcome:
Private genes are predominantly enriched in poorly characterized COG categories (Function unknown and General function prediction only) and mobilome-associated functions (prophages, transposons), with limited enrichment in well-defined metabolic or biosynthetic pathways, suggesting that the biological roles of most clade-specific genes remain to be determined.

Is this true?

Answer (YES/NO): NO